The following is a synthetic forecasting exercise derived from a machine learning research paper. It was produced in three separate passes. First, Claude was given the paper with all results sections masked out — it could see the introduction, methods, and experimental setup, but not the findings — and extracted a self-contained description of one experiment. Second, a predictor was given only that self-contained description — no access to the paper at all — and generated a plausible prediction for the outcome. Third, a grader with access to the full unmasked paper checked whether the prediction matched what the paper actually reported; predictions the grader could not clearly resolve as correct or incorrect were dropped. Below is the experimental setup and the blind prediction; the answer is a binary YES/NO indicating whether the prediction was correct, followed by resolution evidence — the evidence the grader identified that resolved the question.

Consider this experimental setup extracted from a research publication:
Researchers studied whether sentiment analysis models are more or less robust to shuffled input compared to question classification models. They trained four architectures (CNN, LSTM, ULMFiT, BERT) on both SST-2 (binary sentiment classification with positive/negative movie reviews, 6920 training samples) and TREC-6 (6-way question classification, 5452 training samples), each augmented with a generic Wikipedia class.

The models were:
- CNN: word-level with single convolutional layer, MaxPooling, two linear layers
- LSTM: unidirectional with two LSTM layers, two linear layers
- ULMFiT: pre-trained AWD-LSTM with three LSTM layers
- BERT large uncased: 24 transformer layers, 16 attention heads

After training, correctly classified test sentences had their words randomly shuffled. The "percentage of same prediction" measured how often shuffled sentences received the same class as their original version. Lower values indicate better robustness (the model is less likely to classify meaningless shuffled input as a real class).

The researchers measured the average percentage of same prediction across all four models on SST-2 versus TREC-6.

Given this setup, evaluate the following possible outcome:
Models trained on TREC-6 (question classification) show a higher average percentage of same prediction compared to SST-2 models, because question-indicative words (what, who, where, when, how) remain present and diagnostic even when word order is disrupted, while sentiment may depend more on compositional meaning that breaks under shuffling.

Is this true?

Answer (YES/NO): NO